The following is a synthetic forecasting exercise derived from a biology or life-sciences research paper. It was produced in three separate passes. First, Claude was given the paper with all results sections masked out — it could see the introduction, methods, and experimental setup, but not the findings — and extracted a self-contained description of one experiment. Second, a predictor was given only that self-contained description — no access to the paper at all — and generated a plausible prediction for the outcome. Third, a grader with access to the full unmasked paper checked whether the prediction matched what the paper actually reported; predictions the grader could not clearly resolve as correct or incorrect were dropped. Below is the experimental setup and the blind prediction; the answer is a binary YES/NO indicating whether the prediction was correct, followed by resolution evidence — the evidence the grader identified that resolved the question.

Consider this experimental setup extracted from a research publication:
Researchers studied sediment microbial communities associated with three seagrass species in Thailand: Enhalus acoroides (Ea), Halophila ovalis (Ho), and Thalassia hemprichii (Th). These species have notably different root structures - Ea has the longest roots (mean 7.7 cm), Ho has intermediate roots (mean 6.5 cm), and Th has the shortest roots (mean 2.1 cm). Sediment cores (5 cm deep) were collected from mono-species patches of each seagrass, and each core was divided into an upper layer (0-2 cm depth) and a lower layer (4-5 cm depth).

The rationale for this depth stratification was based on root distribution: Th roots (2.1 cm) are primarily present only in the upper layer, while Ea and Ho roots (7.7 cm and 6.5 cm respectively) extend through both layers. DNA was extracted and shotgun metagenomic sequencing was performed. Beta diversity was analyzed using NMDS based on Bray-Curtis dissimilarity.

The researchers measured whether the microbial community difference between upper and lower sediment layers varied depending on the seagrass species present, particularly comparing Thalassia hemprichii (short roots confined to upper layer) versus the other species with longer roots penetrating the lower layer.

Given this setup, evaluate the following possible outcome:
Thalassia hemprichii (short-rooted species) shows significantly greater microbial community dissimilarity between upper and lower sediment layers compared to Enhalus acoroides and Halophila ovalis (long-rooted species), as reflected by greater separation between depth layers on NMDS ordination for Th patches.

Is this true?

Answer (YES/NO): NO